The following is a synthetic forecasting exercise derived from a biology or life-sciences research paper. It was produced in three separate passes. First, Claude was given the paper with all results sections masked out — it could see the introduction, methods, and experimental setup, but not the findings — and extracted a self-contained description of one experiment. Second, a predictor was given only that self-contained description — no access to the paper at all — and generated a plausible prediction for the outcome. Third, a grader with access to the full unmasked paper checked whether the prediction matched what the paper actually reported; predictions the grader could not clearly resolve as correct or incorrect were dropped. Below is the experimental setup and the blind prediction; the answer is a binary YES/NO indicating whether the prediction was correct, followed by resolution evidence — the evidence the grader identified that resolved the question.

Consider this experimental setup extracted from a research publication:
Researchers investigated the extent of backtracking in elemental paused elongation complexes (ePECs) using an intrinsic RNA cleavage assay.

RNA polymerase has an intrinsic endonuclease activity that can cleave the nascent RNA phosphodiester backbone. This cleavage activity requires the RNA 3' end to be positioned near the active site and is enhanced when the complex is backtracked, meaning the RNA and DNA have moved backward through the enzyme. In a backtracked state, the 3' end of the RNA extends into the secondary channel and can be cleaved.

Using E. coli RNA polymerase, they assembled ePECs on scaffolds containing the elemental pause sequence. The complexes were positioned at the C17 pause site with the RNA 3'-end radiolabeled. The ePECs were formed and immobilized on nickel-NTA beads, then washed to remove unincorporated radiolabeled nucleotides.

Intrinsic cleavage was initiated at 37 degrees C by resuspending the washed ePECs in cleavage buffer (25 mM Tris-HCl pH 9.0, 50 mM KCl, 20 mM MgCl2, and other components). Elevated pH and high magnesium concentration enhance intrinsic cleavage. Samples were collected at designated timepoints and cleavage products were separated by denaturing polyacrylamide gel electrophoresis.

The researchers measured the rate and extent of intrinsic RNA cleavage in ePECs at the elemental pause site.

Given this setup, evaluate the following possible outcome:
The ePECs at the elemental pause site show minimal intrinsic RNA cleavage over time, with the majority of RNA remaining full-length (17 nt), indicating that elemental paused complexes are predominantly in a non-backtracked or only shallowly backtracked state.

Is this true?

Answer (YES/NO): NO